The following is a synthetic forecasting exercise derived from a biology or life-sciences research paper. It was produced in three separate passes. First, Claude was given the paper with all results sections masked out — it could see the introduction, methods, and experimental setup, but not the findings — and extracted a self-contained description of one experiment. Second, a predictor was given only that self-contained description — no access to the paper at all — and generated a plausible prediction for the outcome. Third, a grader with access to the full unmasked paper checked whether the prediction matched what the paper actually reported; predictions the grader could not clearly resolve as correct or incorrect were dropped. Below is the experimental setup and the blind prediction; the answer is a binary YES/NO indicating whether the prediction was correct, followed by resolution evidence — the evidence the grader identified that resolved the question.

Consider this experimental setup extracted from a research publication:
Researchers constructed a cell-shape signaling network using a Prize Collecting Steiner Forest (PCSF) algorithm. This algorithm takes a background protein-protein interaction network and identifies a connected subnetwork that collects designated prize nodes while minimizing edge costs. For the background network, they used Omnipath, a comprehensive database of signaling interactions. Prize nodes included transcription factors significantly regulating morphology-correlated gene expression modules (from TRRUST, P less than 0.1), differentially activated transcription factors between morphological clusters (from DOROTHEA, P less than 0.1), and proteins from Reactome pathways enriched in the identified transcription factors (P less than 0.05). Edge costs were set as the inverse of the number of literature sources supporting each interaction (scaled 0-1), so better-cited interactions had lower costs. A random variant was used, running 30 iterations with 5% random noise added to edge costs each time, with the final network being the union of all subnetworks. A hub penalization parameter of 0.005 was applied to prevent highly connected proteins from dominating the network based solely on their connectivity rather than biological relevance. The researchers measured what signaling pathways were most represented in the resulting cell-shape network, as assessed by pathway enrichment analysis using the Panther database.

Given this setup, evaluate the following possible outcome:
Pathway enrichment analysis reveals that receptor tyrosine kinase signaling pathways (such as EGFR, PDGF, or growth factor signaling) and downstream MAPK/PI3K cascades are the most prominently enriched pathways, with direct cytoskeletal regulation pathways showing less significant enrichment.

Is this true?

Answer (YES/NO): NO